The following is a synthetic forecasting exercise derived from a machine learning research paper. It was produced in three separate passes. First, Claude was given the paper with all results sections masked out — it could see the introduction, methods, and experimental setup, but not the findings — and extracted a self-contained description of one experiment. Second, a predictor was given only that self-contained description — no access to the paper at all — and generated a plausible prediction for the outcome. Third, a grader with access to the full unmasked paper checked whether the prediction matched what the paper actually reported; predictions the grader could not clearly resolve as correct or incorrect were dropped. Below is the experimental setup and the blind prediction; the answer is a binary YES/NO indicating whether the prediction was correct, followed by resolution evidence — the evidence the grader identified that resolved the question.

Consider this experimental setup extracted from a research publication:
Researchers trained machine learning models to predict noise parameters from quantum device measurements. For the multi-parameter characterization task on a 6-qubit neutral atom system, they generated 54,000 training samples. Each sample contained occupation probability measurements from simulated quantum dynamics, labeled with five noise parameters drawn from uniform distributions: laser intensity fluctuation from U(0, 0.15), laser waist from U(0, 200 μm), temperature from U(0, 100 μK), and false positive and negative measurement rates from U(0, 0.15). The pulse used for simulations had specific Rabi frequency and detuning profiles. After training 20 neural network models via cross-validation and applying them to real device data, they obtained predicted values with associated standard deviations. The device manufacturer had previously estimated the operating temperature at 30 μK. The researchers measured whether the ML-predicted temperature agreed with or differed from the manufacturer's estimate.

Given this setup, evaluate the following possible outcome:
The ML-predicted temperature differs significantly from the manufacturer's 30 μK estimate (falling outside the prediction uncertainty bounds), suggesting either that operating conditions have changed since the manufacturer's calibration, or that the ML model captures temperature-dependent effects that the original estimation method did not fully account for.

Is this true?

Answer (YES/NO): YES